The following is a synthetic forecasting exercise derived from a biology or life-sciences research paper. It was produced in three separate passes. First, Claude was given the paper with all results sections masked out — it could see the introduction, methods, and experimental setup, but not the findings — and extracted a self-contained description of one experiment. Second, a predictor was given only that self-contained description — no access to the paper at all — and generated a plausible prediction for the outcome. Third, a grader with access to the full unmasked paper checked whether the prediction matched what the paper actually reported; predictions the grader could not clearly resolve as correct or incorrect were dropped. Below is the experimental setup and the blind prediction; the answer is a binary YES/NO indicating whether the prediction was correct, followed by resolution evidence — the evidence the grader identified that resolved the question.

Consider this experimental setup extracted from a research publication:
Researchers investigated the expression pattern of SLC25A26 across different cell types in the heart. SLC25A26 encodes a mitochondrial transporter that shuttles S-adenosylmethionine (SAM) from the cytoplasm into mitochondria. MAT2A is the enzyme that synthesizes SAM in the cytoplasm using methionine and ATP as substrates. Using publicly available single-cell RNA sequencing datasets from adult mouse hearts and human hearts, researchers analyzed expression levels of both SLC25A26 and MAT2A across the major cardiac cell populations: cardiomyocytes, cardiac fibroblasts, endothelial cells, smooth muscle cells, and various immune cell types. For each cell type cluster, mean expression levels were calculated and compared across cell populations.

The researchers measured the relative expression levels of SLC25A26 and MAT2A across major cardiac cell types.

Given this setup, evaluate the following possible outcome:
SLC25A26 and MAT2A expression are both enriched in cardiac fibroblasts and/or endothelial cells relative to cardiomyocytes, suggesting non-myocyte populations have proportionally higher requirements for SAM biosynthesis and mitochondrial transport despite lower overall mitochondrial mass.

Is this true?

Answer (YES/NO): NO